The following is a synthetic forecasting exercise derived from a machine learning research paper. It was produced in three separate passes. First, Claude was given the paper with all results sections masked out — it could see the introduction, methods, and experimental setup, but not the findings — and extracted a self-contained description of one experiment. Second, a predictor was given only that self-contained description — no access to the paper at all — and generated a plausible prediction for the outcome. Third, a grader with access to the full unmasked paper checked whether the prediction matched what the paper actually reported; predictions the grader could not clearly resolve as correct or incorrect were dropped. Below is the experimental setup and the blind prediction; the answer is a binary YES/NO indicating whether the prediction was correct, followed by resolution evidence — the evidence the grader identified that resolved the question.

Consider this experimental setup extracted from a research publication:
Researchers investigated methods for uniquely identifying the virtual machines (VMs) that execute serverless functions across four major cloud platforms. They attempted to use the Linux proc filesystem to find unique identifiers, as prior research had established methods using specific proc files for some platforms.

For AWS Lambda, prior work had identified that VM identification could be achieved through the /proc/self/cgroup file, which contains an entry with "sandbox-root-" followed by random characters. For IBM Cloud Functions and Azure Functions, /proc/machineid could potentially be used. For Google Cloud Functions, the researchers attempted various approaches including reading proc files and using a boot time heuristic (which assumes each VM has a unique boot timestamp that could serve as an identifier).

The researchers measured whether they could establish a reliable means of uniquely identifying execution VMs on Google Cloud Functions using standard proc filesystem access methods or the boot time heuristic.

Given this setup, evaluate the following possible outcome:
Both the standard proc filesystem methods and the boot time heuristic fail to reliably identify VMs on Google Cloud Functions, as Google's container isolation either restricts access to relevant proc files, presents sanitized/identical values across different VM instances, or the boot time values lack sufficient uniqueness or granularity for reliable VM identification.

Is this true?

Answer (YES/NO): YES